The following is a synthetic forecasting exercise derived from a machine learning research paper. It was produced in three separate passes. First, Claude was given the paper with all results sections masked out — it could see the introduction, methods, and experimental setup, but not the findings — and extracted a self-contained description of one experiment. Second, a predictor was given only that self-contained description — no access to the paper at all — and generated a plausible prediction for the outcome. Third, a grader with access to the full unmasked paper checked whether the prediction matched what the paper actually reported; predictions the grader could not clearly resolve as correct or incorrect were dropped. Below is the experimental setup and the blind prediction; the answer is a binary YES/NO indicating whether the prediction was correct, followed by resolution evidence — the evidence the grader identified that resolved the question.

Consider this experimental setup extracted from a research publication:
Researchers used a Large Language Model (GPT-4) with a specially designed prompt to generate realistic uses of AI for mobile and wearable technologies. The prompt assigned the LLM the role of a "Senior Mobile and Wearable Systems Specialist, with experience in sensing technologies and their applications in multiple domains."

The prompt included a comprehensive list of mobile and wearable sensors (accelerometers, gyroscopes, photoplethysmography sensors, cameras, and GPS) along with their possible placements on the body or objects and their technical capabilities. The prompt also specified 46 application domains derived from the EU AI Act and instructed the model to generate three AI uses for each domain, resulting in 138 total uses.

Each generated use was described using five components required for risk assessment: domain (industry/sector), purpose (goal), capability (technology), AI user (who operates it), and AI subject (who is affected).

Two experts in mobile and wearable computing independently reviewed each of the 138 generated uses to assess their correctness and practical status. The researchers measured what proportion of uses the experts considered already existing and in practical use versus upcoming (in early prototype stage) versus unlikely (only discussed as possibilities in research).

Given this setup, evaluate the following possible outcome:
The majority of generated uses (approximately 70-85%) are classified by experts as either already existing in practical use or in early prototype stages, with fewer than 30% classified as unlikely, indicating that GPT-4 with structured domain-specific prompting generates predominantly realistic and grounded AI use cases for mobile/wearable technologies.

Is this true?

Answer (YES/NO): NO